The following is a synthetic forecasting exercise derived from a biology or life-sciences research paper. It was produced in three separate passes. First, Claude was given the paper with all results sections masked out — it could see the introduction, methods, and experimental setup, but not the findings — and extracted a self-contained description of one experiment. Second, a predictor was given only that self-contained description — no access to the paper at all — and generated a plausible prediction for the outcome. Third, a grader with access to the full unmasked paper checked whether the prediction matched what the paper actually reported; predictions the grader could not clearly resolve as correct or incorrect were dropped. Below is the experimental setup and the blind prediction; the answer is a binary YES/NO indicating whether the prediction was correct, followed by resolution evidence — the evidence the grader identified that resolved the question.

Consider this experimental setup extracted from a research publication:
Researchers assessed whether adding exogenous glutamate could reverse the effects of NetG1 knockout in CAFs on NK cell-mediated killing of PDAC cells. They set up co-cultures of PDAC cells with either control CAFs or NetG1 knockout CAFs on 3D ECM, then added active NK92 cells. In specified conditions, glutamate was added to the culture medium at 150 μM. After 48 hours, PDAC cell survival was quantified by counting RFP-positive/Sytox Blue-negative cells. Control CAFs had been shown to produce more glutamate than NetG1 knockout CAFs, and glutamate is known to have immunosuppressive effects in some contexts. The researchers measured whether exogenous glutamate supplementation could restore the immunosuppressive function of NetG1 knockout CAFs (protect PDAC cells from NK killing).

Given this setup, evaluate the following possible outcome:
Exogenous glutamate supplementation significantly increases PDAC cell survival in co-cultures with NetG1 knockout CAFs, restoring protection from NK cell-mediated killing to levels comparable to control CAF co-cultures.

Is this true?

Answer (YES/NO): YES